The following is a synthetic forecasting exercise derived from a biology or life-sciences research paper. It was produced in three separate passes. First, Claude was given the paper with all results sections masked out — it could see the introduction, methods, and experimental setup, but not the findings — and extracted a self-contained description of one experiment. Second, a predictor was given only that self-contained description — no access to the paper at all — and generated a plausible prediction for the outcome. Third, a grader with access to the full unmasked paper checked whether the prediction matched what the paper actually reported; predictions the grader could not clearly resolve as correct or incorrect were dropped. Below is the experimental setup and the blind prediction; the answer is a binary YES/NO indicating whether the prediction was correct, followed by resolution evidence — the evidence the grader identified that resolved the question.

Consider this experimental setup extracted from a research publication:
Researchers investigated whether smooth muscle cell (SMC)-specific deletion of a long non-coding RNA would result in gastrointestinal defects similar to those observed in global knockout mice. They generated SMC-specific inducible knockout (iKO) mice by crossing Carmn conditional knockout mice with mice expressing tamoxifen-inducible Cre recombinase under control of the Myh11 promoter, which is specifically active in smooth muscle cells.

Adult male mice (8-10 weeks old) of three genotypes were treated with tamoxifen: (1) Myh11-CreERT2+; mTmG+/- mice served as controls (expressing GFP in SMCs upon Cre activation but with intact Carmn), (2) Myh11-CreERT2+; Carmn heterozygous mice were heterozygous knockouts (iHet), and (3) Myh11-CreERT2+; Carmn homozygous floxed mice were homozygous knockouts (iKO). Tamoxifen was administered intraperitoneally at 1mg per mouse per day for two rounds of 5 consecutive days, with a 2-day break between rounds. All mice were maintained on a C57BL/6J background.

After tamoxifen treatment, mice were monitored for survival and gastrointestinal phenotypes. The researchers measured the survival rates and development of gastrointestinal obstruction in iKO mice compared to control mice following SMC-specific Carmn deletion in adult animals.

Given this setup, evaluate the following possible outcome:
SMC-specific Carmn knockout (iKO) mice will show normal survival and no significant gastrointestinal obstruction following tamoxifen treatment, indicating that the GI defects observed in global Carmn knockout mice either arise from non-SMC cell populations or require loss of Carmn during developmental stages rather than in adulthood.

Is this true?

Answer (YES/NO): NO